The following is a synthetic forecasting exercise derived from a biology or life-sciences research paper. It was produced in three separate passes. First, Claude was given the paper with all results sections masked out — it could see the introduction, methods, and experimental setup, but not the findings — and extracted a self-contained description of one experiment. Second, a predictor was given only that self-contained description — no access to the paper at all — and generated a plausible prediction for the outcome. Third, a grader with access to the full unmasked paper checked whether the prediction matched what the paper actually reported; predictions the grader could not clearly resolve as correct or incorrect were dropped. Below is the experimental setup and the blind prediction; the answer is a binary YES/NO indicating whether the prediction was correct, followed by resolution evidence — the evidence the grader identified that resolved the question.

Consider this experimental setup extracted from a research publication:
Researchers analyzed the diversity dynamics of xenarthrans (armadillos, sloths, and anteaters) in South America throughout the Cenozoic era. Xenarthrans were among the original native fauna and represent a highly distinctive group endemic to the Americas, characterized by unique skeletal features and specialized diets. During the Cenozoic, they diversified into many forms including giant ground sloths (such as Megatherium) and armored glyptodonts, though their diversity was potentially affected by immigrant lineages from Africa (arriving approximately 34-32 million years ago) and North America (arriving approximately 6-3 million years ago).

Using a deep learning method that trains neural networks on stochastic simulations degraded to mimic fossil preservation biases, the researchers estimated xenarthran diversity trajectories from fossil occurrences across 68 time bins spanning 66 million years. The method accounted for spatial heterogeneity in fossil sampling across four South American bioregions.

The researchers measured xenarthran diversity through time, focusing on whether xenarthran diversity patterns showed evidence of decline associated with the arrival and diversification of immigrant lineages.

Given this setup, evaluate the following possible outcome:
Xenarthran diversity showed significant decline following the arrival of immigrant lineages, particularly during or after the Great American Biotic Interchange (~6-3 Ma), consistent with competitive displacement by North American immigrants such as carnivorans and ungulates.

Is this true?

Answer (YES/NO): NO